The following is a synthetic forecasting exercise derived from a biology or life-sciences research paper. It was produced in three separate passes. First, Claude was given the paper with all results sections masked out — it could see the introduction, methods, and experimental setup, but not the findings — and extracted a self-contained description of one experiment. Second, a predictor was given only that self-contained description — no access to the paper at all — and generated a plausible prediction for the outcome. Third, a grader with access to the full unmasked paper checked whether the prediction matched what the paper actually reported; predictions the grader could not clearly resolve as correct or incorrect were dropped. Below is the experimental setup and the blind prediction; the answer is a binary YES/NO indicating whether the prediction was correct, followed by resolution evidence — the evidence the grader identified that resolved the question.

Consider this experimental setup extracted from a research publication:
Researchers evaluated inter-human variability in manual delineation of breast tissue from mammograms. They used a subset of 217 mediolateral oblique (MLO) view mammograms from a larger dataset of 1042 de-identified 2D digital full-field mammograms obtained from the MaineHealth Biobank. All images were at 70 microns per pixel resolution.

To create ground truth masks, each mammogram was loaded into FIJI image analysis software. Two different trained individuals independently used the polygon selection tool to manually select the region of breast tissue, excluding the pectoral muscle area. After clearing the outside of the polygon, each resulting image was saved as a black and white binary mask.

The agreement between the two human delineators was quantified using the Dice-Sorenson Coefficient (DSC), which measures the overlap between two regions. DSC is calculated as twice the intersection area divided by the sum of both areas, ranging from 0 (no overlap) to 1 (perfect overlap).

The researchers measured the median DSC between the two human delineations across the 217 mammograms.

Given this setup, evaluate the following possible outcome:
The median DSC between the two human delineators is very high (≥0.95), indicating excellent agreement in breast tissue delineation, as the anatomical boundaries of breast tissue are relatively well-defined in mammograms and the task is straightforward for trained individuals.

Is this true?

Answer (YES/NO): YES